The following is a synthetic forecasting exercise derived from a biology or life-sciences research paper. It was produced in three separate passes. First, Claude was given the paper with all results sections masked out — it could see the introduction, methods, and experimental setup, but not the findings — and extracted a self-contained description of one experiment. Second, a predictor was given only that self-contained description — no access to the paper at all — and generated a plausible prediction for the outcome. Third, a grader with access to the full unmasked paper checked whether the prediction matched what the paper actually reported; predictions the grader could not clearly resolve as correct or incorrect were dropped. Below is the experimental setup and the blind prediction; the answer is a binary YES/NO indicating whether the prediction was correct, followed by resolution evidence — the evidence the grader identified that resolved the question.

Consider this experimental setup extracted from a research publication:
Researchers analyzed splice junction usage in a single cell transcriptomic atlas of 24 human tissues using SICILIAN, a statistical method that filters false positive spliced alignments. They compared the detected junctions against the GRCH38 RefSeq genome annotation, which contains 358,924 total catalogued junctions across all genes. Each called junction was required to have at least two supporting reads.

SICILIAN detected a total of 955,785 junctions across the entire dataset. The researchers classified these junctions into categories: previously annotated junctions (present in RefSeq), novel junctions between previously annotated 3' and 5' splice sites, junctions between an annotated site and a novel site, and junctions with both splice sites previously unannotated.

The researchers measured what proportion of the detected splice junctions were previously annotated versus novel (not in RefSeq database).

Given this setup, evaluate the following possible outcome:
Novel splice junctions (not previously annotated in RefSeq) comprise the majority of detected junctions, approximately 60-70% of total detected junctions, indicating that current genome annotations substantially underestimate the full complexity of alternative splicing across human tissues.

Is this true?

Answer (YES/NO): NO